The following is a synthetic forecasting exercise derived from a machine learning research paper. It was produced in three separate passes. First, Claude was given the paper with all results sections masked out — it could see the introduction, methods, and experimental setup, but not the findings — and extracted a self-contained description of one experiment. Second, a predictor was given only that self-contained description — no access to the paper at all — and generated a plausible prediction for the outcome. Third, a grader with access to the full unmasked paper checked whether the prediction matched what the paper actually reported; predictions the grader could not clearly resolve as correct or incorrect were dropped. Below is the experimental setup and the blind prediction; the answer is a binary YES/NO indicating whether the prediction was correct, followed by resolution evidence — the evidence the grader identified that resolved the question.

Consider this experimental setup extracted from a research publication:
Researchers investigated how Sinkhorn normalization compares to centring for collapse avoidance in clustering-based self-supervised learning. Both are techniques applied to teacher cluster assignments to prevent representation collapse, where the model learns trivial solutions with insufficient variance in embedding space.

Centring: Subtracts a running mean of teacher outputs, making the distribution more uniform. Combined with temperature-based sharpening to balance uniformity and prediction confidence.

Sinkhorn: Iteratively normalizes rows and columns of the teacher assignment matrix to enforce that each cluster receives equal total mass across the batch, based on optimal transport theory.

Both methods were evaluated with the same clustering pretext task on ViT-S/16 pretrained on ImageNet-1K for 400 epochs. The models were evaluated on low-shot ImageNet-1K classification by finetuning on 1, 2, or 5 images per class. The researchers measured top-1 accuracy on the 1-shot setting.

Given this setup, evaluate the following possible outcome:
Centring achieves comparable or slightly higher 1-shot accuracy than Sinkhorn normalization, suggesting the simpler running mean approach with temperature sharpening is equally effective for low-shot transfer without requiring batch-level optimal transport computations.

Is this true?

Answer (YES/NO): NO